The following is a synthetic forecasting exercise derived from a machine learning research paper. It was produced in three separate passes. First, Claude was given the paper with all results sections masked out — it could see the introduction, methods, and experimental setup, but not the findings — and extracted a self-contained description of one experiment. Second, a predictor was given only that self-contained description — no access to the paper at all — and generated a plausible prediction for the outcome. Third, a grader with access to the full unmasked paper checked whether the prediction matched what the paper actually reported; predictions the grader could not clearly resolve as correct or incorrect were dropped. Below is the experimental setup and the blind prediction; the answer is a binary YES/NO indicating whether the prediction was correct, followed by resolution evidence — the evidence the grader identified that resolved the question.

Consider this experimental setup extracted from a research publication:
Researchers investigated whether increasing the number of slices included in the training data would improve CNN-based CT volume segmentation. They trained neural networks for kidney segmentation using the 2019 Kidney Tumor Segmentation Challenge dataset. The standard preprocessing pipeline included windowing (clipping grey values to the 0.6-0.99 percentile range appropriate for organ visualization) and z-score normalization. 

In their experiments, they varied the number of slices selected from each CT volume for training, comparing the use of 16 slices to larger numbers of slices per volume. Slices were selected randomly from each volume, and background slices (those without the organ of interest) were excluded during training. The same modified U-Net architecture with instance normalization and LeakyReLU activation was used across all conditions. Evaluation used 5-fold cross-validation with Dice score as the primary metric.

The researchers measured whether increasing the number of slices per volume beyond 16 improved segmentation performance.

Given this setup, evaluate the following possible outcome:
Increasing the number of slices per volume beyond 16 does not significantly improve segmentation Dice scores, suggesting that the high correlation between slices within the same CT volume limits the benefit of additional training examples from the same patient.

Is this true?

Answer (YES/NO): NO